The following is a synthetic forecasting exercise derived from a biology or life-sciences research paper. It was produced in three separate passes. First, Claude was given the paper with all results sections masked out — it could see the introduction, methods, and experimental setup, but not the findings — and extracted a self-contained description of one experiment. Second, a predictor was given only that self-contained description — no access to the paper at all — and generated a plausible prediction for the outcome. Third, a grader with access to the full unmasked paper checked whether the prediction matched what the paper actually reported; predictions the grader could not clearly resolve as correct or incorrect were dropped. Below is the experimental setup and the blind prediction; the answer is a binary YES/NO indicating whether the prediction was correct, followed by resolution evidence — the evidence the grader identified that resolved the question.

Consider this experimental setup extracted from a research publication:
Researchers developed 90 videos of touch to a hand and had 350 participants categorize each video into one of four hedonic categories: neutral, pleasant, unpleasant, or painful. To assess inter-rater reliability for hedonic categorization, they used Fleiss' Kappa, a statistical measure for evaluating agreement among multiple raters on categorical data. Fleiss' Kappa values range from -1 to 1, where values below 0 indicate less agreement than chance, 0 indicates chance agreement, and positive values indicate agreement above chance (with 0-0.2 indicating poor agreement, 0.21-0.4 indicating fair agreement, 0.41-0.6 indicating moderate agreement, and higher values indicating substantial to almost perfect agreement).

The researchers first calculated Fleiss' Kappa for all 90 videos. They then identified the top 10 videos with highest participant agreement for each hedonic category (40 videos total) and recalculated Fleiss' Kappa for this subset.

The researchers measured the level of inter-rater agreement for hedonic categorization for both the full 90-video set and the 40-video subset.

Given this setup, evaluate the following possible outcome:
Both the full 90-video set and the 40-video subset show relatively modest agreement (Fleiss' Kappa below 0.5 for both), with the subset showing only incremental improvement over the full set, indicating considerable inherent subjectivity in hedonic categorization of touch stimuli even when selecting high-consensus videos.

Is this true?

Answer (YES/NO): YES